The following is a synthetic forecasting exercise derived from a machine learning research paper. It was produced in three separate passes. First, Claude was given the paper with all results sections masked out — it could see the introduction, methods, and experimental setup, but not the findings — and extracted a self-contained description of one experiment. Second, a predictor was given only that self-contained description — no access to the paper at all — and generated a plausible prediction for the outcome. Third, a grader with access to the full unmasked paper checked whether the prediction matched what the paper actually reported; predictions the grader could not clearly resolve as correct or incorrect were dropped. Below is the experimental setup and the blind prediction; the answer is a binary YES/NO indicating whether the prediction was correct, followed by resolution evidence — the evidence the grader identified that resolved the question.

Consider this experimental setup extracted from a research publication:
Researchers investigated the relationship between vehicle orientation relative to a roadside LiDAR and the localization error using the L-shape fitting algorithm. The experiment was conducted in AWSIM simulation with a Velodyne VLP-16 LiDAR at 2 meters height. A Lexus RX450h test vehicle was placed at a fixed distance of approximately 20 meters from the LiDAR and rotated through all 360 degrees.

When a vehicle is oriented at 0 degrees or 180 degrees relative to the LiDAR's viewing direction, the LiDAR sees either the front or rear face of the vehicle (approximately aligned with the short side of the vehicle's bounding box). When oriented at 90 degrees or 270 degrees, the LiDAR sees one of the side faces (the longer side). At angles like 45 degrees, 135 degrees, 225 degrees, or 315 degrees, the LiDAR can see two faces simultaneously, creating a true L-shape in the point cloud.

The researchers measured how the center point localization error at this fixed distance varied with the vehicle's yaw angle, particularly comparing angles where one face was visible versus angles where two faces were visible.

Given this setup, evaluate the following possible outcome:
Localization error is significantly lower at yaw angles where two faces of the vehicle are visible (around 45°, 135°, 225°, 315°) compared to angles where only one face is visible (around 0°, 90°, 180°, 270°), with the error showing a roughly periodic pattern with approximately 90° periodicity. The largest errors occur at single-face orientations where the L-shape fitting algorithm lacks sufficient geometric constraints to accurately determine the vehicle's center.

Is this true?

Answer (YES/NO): YES